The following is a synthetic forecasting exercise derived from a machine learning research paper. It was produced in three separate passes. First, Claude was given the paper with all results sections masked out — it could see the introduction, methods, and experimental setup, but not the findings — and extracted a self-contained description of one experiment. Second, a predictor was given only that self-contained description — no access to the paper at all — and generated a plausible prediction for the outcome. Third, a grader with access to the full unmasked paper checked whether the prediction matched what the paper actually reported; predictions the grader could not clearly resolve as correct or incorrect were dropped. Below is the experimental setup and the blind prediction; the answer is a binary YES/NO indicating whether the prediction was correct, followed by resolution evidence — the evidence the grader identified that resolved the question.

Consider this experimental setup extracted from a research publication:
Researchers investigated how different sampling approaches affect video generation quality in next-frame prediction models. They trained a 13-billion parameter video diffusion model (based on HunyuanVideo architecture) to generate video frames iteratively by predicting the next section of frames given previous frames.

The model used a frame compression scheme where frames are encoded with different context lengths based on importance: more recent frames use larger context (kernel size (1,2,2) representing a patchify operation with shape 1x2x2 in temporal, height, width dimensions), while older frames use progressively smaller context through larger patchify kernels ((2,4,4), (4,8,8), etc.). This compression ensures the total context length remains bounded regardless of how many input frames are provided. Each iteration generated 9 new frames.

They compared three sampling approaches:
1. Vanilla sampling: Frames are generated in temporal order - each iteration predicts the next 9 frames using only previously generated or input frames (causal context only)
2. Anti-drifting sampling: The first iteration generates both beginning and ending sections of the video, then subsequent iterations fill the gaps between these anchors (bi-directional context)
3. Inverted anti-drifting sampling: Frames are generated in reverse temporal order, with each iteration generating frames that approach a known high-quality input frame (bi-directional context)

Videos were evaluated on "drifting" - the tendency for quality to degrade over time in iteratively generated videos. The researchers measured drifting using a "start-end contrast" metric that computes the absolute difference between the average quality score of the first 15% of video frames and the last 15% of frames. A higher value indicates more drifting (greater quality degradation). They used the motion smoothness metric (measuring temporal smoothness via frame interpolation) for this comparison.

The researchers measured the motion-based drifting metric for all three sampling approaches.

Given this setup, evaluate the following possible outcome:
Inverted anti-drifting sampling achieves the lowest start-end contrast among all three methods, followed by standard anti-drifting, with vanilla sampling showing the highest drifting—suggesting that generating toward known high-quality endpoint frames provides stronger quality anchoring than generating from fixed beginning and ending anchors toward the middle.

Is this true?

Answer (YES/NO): YES